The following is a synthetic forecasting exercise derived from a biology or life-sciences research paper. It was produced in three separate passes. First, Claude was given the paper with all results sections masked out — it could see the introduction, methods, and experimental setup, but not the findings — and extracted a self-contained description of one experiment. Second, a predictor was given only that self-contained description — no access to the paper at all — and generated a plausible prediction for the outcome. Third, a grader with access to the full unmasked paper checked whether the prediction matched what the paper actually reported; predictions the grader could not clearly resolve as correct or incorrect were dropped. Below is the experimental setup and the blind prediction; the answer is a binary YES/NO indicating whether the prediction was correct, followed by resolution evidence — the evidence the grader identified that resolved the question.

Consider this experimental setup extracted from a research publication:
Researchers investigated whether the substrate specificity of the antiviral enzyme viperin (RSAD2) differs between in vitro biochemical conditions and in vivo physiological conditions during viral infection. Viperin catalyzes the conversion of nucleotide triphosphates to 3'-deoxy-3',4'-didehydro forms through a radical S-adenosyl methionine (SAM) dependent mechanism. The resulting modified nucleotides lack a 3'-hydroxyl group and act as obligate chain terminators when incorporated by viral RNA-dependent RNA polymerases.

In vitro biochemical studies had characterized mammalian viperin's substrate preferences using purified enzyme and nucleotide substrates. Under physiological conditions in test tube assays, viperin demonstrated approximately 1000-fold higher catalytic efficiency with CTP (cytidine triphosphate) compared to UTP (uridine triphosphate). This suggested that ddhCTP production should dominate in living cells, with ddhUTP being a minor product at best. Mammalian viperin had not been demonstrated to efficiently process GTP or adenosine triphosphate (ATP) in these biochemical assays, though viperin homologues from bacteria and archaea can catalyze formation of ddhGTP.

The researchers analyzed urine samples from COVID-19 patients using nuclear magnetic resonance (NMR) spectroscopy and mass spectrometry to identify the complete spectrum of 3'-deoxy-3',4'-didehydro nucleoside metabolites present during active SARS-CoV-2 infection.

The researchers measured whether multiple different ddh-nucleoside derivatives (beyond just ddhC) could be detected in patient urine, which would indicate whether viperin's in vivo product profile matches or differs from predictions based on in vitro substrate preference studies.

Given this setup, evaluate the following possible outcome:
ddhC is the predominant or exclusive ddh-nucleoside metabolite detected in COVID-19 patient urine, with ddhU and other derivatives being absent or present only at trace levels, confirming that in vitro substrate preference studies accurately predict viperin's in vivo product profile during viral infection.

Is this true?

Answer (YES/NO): NO